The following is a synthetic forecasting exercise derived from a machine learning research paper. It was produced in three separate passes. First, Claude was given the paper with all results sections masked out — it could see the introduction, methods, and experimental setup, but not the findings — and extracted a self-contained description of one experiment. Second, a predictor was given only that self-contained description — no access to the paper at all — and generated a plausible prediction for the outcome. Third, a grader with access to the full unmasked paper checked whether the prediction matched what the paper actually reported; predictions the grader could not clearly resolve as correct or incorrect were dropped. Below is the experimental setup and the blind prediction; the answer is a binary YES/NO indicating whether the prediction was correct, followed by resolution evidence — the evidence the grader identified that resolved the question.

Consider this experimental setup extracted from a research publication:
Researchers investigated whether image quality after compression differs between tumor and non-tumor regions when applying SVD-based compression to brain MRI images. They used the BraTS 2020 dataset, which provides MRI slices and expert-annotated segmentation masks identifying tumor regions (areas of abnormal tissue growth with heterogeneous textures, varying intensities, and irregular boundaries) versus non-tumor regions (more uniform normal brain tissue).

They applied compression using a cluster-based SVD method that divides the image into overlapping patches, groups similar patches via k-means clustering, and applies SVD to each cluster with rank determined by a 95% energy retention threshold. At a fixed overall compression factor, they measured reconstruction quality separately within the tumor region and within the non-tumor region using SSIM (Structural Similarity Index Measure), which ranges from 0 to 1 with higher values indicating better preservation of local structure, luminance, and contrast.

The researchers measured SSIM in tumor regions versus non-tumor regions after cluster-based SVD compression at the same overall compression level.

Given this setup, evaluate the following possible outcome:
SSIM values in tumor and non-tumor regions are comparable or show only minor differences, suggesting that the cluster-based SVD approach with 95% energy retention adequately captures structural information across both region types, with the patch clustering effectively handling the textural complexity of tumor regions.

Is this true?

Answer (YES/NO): NO